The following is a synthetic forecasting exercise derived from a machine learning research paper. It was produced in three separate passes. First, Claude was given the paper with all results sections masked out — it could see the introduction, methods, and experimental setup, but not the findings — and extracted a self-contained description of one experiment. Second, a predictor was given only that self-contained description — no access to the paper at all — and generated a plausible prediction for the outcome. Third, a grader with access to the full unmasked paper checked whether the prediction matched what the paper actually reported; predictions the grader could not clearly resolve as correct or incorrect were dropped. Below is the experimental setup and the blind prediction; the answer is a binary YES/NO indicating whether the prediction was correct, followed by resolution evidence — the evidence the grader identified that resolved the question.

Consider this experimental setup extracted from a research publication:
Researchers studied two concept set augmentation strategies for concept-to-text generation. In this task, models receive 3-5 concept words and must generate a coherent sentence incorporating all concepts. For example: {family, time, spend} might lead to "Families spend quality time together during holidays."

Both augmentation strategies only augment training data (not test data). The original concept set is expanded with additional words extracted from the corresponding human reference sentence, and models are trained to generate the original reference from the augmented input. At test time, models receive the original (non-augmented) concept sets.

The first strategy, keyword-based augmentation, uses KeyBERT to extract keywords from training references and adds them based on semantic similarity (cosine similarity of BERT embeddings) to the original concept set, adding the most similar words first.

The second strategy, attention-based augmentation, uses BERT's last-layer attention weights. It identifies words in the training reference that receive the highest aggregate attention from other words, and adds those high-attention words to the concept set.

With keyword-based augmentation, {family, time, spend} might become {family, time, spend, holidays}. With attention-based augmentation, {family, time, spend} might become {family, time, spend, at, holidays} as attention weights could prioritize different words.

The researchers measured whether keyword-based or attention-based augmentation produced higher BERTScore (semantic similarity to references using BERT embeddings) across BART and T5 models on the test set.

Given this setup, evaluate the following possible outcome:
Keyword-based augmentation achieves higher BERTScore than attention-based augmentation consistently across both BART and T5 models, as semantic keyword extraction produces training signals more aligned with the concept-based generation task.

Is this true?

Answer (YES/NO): NO